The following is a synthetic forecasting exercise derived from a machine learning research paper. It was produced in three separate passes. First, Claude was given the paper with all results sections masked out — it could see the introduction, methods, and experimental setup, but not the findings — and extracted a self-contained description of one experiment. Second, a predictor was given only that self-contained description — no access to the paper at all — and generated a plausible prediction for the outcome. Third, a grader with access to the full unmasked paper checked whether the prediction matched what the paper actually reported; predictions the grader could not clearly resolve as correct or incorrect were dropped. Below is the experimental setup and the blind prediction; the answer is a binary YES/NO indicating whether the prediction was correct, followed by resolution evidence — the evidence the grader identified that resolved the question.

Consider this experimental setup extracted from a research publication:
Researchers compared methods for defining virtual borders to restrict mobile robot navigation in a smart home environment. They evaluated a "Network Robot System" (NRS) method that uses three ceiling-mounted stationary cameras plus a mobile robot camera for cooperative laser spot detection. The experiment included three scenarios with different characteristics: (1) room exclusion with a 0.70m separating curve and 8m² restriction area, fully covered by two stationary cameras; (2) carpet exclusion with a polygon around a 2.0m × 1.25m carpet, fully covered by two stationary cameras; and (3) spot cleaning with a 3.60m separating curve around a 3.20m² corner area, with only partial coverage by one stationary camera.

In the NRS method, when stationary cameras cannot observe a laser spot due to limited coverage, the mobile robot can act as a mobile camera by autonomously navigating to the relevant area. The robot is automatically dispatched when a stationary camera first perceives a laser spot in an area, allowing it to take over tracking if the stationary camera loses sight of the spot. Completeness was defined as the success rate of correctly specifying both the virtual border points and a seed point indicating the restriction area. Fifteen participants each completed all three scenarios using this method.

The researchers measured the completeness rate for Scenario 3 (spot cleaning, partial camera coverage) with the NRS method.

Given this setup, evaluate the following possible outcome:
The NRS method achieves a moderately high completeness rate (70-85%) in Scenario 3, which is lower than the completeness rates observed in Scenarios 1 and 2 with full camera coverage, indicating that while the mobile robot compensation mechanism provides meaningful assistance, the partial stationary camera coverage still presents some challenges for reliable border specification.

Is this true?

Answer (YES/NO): NO